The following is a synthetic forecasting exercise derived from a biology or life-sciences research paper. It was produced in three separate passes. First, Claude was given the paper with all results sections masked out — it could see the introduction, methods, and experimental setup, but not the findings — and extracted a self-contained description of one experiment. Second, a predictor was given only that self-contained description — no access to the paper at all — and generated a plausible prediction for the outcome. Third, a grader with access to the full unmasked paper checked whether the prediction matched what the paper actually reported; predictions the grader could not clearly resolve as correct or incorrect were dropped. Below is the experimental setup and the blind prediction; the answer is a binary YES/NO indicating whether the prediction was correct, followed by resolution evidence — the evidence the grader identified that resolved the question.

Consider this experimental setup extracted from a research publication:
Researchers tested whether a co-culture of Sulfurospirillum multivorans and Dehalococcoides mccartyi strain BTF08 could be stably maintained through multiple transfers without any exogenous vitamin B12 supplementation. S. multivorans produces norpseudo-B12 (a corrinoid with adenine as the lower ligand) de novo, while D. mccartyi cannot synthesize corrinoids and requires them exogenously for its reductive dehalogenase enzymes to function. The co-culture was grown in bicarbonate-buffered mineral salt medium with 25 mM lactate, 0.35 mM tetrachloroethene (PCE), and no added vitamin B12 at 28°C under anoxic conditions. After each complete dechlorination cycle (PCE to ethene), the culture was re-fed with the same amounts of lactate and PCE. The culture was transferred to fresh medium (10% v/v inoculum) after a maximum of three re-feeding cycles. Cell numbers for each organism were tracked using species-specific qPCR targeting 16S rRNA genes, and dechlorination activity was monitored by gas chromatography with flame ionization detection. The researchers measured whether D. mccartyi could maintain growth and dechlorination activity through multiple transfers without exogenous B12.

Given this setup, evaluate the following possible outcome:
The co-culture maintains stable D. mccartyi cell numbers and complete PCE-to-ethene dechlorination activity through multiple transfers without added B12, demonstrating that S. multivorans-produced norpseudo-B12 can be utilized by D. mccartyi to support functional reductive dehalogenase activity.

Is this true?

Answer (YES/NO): NO